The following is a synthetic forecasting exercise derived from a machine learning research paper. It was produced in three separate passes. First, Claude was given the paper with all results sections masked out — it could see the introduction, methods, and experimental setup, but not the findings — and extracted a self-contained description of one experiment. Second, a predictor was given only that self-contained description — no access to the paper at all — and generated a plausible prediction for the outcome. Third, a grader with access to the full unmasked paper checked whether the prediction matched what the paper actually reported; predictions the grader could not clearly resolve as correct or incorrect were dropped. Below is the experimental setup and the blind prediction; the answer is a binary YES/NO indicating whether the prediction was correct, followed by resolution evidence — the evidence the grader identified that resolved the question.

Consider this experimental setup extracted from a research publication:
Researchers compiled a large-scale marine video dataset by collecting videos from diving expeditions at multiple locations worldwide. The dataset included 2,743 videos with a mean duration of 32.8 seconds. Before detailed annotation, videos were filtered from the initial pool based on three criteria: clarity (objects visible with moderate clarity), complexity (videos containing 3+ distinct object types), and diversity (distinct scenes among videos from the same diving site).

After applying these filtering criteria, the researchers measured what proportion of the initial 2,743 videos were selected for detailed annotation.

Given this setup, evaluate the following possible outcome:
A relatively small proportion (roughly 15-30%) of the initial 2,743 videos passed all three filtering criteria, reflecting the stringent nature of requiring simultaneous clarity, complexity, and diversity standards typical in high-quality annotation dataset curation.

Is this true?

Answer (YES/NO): NO